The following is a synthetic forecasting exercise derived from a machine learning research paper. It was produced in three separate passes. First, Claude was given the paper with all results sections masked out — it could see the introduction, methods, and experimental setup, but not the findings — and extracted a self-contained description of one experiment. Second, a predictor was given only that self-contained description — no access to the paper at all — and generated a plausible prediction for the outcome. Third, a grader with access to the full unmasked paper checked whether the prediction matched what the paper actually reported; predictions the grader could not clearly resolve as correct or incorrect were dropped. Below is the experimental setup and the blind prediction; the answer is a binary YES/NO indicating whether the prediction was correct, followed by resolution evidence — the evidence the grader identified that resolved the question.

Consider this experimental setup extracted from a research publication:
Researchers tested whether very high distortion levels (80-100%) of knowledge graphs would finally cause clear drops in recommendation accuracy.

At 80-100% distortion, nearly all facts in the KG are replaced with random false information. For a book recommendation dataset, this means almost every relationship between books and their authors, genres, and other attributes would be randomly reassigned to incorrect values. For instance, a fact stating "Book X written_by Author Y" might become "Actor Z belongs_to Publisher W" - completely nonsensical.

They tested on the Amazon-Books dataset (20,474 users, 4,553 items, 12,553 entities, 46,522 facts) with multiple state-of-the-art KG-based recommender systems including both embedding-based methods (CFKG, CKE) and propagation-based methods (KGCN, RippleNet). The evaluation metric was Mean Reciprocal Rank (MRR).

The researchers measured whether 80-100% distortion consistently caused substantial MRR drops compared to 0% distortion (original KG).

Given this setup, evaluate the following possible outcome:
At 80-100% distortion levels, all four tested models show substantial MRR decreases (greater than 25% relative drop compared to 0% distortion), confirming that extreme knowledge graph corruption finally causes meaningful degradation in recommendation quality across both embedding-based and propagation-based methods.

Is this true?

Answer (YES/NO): NO